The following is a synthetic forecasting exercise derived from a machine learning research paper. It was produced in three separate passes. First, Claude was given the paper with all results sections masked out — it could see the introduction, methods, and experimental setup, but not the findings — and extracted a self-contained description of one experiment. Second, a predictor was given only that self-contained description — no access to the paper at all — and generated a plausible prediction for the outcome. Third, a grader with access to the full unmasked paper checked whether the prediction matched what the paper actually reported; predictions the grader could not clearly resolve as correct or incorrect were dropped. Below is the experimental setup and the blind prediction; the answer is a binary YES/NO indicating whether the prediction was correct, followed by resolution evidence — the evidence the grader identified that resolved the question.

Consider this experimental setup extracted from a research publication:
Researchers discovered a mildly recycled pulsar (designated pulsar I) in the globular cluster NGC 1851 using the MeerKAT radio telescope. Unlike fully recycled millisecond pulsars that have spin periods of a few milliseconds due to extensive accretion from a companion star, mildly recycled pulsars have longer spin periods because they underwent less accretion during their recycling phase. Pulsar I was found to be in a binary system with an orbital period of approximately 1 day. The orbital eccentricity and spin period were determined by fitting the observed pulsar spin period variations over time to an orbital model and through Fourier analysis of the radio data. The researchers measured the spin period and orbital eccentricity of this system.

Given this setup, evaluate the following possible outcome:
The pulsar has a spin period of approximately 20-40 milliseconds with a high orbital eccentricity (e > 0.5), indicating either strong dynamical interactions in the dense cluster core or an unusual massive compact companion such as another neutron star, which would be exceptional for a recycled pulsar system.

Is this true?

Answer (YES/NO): NO